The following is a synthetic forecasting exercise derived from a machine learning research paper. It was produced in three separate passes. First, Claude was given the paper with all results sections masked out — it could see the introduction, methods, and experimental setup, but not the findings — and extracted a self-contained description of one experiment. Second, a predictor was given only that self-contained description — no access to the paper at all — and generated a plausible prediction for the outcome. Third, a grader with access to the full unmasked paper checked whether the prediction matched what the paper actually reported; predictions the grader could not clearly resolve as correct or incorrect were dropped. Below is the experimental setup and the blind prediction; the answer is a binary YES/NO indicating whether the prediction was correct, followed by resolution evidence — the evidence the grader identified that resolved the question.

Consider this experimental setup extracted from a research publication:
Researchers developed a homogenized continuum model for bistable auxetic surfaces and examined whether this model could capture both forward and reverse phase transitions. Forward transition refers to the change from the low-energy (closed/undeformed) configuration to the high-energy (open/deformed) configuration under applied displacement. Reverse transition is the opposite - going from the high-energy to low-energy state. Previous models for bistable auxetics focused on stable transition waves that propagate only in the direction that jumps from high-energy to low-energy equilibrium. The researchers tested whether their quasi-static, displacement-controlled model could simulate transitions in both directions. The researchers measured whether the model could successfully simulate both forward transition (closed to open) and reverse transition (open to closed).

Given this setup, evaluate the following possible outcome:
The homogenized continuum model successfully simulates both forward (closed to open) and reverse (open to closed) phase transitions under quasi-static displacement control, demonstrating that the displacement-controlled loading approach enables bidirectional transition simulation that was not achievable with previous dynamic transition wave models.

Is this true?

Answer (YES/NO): YES